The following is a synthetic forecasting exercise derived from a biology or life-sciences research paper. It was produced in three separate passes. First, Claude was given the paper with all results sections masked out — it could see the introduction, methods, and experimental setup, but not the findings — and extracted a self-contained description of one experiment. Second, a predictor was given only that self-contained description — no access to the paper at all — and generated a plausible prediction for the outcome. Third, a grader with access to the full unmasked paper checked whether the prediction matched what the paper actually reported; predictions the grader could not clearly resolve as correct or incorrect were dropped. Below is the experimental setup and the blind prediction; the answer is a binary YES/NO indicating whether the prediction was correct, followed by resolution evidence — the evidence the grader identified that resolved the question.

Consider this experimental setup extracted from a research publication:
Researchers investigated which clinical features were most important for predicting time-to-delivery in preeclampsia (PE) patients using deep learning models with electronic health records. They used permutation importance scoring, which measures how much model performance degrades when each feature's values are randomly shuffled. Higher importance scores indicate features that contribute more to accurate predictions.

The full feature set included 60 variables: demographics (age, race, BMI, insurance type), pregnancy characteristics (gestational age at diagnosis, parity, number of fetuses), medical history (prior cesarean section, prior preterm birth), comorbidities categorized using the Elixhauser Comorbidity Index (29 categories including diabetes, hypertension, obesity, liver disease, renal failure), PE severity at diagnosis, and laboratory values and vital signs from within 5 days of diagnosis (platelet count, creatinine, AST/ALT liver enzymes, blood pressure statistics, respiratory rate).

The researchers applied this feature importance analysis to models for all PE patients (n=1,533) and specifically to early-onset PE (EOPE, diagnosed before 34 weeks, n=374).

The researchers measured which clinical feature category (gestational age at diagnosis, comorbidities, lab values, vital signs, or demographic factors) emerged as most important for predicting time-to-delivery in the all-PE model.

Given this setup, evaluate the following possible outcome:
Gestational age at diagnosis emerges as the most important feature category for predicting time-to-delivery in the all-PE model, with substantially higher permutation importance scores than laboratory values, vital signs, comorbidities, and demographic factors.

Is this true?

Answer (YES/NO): YES